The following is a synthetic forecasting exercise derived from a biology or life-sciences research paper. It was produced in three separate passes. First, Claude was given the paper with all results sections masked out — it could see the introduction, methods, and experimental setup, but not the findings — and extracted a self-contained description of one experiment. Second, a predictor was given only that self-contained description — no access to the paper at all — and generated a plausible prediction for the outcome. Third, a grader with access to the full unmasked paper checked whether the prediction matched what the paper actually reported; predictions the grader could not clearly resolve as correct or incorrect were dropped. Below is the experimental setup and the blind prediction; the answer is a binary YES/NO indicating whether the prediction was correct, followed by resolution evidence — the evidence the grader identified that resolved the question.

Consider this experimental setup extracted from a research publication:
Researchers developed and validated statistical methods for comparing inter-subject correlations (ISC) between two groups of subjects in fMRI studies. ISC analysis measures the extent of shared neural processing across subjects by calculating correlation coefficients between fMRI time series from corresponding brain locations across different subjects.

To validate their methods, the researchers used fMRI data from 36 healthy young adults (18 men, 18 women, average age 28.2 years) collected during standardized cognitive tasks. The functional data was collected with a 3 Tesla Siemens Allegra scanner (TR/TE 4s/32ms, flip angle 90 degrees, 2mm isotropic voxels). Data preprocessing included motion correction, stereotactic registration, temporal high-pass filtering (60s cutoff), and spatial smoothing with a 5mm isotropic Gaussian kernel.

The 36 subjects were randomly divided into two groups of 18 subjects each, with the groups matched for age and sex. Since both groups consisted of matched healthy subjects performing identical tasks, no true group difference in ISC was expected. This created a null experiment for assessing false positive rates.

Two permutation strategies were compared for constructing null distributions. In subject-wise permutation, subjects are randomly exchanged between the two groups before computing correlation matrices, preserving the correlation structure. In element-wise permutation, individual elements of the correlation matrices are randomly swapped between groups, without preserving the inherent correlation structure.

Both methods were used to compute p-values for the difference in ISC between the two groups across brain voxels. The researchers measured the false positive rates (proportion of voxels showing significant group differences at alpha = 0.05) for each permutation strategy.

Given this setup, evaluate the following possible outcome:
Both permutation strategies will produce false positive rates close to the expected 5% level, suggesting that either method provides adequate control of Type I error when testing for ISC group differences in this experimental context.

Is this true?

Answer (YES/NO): NO